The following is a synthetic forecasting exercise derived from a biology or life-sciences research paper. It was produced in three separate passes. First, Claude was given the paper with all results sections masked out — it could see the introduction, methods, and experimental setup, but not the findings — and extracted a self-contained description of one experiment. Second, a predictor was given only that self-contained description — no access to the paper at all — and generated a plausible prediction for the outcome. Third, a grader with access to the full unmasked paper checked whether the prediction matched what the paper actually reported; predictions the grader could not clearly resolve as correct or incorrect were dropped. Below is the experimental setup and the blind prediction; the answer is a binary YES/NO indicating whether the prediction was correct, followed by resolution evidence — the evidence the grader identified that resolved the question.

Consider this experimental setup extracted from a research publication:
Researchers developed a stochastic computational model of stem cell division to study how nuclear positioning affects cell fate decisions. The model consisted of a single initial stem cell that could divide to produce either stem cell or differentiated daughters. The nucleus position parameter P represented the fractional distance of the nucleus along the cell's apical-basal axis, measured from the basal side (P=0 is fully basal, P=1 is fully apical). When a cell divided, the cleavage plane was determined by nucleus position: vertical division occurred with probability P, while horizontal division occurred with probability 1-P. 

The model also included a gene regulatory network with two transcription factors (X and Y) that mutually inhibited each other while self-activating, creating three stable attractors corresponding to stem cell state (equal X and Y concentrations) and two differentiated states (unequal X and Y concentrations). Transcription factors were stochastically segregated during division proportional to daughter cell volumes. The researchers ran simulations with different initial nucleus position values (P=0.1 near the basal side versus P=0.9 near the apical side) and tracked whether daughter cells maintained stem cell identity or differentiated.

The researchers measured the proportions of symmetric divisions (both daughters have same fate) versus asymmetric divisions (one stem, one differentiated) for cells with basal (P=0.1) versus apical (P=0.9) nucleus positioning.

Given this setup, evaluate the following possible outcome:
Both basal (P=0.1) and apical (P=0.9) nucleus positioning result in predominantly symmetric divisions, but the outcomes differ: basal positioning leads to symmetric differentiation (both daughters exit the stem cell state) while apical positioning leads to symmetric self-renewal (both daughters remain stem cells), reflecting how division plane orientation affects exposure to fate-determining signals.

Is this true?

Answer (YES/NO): NO